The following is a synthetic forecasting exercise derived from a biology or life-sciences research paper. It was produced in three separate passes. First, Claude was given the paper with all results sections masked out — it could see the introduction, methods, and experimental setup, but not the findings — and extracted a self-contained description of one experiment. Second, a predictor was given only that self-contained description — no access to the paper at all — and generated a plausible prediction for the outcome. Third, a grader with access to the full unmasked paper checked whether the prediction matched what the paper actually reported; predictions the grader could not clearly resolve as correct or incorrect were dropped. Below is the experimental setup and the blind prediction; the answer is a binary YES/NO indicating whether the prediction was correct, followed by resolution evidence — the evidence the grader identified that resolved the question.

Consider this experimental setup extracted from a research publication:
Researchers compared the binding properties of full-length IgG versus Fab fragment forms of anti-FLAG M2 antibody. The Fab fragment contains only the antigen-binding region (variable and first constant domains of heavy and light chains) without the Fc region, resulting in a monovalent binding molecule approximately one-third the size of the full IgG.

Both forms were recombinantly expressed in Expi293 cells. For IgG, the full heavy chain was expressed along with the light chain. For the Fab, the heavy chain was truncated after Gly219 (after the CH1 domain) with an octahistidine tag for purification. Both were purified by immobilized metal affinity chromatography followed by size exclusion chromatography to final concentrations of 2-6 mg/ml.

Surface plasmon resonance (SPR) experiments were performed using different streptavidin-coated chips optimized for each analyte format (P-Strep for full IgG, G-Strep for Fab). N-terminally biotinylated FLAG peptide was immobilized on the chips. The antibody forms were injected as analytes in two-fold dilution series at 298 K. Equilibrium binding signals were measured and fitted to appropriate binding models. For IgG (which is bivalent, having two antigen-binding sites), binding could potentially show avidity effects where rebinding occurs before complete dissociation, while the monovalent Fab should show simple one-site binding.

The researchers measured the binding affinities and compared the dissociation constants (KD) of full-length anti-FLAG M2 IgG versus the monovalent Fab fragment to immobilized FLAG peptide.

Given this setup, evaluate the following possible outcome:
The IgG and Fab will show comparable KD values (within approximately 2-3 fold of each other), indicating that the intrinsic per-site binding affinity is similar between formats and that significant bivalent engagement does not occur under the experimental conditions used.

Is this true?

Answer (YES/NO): NO